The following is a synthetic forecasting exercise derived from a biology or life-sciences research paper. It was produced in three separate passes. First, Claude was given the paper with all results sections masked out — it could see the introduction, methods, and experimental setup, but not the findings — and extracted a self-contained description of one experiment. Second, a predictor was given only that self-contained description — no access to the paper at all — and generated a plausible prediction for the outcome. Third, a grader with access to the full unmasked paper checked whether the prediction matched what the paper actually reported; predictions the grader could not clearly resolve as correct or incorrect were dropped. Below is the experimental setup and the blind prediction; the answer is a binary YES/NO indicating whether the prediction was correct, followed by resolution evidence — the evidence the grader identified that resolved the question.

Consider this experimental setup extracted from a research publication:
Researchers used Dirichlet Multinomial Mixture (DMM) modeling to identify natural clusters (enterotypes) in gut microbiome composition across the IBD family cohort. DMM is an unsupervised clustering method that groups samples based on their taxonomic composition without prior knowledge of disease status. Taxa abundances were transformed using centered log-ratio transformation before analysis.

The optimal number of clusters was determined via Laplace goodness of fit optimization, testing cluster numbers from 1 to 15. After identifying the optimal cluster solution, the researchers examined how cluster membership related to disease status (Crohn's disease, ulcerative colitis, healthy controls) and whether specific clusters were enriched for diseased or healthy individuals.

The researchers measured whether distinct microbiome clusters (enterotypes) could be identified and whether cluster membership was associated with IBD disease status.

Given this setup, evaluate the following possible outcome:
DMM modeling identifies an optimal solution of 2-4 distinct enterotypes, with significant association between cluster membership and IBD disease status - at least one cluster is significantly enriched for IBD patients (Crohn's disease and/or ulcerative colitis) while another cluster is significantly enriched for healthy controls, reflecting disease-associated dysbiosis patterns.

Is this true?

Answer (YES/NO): YES